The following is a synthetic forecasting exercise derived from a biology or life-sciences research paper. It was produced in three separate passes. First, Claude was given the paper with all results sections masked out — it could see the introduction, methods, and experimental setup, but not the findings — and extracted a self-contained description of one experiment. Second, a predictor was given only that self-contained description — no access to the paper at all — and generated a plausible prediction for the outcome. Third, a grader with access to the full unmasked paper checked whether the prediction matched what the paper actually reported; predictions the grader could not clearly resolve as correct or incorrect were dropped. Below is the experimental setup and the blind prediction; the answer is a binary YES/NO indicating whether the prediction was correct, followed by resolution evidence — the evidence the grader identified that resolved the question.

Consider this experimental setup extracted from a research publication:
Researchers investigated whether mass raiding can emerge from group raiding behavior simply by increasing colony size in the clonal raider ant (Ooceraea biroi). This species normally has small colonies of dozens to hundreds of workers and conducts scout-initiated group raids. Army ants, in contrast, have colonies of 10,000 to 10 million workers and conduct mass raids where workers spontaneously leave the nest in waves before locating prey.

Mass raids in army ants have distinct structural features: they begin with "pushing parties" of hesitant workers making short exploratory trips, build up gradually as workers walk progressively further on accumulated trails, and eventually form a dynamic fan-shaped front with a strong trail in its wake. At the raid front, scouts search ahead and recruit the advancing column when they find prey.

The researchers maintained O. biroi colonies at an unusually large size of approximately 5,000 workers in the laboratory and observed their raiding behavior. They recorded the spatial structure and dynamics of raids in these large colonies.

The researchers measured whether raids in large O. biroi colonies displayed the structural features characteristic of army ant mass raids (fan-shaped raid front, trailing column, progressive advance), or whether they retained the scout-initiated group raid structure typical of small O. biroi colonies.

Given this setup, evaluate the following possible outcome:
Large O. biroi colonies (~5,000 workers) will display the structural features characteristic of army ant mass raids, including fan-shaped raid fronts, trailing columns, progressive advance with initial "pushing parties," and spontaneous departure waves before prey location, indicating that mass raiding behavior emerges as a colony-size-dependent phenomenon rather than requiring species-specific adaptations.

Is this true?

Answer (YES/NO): YES